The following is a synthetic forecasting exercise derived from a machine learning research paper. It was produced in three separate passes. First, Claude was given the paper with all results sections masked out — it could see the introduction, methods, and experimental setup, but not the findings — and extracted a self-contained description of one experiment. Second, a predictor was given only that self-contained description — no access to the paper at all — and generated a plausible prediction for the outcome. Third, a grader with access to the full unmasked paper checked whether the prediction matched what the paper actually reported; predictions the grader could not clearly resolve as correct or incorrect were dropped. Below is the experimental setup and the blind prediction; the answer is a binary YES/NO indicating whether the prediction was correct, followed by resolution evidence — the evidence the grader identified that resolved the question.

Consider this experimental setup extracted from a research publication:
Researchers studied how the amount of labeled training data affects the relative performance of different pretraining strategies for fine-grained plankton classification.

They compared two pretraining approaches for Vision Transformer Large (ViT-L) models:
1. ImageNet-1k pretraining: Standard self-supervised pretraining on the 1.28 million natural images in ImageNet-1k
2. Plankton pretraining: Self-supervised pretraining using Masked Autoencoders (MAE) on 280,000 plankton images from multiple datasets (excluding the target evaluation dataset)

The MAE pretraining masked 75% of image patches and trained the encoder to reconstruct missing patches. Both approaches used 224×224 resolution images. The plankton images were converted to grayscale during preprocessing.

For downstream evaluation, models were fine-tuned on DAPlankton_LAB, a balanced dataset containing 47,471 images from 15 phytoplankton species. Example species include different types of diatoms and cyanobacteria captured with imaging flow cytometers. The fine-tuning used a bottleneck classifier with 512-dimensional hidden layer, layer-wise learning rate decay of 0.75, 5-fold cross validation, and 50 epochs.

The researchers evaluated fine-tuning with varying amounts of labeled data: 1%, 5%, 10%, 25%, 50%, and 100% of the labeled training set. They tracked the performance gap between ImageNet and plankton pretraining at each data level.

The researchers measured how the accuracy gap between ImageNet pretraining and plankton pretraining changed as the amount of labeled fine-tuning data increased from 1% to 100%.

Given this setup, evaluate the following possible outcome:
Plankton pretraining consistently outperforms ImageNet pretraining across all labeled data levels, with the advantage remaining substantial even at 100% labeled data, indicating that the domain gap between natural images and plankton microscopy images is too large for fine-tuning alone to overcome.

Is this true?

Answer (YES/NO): NO